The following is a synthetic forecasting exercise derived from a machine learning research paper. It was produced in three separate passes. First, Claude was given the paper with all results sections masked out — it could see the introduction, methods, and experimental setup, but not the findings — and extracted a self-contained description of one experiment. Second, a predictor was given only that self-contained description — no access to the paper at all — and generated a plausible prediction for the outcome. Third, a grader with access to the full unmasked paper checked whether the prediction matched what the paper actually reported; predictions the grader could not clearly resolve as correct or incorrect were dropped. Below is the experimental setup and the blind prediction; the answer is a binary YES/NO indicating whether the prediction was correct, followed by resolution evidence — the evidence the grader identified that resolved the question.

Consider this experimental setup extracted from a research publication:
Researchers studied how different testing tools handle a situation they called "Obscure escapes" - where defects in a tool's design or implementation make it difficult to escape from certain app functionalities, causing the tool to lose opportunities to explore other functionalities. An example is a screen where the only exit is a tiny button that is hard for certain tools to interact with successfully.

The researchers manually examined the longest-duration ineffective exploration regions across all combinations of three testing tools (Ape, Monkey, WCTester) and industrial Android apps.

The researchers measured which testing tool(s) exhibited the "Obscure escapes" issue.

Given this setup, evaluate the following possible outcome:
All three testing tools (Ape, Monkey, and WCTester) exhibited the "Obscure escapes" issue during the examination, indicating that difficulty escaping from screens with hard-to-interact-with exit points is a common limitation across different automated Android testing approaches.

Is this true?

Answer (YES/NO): NO